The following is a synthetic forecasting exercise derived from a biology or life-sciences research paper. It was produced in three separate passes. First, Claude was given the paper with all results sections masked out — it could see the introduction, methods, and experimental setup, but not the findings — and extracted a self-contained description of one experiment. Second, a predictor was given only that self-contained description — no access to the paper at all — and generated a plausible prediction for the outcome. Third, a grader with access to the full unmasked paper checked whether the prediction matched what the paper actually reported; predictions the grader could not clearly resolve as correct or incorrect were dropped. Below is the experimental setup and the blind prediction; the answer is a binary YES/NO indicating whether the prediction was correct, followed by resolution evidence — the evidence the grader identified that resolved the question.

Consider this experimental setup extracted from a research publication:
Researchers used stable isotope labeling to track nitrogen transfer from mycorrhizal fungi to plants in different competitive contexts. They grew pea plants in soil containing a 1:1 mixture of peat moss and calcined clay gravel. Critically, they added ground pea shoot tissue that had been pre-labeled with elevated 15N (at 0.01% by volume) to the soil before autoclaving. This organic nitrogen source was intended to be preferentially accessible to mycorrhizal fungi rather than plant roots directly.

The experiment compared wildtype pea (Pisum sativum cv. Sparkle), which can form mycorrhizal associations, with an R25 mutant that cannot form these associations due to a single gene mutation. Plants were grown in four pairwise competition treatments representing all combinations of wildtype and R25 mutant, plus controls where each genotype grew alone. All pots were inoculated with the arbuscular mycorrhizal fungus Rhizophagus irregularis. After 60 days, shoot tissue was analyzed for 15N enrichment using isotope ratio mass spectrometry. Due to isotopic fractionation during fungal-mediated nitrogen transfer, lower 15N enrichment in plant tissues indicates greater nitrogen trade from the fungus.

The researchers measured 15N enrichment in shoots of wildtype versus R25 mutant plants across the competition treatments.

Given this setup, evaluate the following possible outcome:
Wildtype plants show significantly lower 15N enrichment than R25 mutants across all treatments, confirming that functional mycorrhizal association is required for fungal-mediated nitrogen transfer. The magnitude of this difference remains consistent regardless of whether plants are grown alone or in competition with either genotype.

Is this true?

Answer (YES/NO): YES